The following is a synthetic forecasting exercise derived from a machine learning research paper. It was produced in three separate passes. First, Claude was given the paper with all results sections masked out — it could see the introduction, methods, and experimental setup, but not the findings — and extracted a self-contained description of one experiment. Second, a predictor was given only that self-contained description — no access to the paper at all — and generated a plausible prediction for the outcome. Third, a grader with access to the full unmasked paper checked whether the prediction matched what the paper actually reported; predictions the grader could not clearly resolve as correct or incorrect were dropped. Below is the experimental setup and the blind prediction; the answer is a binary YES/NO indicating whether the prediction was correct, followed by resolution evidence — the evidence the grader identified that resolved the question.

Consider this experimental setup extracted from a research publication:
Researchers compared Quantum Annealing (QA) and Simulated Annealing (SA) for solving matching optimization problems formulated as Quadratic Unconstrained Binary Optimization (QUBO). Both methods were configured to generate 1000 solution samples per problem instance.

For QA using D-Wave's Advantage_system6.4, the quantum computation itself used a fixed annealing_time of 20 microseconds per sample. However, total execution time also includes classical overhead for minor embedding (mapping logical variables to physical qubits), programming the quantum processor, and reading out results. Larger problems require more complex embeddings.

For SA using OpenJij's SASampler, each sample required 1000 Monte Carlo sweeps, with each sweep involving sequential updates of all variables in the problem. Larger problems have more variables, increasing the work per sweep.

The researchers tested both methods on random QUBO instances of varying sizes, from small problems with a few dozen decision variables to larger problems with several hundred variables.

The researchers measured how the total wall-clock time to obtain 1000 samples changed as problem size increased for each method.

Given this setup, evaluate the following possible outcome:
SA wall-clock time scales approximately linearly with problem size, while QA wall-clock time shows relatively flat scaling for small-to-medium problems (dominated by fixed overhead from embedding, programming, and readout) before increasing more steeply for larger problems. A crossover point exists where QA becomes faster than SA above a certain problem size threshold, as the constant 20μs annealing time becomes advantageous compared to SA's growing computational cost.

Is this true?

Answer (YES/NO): NO